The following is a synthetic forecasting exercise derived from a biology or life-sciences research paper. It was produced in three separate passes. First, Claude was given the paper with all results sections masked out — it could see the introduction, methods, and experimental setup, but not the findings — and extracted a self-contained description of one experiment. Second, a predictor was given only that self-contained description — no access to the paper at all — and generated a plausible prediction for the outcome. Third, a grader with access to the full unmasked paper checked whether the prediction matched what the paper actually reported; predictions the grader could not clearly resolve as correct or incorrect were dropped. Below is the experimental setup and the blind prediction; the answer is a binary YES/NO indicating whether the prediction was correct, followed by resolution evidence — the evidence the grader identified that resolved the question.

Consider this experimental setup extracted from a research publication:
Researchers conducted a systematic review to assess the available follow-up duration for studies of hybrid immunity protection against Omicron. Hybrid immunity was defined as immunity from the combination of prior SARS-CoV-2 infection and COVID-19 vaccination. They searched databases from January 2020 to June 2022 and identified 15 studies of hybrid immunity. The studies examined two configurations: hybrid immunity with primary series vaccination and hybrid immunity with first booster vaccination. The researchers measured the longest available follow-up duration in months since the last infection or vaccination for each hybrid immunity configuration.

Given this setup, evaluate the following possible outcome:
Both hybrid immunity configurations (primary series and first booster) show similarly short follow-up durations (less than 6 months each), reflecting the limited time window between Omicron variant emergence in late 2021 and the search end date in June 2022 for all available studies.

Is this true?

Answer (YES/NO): NO